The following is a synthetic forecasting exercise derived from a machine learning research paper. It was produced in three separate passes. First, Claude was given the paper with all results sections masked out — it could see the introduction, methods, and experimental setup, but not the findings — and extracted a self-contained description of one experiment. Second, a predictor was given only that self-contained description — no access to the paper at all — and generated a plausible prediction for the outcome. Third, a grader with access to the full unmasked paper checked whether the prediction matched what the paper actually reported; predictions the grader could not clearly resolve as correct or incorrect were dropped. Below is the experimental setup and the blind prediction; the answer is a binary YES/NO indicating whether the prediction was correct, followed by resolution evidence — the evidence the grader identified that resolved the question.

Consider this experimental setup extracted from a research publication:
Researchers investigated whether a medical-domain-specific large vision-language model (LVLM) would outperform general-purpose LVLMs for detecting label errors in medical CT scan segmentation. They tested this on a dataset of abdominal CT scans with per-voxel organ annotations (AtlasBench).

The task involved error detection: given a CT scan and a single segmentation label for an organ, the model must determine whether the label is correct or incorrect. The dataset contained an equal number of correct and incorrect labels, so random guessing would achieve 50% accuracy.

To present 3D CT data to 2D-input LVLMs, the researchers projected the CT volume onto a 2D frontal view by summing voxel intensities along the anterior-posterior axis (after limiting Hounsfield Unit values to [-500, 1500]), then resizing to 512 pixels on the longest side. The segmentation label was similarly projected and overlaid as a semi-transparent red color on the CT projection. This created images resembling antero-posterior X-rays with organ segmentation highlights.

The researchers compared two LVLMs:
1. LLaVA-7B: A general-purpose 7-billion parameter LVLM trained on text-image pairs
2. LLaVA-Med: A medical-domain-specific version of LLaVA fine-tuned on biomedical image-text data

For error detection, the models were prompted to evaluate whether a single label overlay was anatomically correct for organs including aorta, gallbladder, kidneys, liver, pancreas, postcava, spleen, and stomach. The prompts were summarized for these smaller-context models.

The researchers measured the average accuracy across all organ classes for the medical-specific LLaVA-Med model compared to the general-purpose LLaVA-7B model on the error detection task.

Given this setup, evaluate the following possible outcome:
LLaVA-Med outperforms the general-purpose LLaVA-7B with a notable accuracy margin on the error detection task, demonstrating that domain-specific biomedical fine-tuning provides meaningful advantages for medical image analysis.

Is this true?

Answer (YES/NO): NO